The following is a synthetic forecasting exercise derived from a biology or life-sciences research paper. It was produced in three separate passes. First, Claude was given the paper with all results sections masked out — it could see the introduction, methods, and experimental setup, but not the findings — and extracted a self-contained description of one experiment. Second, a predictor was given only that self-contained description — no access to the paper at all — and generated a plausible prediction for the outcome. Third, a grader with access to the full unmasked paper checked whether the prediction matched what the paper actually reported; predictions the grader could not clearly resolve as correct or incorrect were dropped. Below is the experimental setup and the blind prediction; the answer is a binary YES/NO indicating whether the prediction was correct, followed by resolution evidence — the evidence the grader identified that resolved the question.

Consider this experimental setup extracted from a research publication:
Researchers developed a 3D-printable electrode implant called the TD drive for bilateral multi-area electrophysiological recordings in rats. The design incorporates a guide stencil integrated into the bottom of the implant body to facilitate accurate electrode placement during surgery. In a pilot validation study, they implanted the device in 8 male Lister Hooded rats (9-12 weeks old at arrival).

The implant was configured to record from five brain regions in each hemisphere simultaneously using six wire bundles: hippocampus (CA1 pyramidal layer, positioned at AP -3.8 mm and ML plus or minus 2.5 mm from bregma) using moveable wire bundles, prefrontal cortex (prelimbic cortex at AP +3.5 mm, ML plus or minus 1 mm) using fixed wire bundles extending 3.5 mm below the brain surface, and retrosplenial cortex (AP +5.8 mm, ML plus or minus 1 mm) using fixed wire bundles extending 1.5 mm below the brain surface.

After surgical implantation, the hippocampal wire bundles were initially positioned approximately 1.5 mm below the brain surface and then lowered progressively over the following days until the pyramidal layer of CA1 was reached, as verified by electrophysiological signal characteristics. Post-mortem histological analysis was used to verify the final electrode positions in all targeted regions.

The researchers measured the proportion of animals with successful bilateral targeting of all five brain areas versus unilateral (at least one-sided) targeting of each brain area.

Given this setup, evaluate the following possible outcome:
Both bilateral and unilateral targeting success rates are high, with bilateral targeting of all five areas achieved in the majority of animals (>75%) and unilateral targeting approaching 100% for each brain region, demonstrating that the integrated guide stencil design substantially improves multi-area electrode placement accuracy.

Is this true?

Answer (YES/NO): NO